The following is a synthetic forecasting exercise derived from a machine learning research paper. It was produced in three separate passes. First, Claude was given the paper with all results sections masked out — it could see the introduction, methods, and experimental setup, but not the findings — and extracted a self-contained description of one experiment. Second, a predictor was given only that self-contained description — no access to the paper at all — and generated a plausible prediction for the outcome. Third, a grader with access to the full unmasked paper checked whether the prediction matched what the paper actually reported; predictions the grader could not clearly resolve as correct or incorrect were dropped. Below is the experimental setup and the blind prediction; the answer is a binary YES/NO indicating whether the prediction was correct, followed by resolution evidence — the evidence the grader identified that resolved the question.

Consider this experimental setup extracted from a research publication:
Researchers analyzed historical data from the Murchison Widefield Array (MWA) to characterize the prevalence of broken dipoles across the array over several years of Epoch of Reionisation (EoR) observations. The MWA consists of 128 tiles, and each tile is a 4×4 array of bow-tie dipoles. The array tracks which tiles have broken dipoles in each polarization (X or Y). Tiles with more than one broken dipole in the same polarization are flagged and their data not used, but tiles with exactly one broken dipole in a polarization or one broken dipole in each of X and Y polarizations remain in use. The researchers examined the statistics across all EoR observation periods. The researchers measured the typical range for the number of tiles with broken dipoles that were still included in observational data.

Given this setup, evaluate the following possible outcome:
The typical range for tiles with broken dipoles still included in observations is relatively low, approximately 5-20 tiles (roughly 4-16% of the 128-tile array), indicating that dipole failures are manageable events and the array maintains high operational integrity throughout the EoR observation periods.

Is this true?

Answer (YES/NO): NO